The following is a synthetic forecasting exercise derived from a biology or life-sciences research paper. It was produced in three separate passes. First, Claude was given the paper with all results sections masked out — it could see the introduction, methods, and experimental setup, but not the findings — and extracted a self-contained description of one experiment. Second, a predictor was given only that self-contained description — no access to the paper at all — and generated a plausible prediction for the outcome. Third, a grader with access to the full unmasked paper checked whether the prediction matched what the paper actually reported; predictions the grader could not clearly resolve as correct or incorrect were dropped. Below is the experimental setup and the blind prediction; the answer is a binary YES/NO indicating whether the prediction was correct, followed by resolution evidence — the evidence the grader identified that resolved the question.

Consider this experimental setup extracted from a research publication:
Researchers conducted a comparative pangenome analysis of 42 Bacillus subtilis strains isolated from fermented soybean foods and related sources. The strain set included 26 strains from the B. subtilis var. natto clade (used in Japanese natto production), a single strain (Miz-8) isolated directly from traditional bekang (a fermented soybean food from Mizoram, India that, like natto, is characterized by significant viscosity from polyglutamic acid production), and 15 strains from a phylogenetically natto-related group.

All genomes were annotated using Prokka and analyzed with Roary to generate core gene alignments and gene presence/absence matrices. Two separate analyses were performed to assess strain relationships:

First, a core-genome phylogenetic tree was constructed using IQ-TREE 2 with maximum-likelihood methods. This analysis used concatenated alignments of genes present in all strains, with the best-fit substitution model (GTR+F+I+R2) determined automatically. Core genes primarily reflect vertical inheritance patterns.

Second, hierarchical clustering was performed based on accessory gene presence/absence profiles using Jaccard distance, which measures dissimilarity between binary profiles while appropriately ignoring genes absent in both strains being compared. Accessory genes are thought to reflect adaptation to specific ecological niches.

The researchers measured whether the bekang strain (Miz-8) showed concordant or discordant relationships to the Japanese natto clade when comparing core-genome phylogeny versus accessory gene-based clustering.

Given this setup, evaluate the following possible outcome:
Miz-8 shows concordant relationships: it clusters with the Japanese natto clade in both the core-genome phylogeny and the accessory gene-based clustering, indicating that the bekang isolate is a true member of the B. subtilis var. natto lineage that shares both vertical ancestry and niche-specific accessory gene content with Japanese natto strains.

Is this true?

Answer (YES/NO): NO